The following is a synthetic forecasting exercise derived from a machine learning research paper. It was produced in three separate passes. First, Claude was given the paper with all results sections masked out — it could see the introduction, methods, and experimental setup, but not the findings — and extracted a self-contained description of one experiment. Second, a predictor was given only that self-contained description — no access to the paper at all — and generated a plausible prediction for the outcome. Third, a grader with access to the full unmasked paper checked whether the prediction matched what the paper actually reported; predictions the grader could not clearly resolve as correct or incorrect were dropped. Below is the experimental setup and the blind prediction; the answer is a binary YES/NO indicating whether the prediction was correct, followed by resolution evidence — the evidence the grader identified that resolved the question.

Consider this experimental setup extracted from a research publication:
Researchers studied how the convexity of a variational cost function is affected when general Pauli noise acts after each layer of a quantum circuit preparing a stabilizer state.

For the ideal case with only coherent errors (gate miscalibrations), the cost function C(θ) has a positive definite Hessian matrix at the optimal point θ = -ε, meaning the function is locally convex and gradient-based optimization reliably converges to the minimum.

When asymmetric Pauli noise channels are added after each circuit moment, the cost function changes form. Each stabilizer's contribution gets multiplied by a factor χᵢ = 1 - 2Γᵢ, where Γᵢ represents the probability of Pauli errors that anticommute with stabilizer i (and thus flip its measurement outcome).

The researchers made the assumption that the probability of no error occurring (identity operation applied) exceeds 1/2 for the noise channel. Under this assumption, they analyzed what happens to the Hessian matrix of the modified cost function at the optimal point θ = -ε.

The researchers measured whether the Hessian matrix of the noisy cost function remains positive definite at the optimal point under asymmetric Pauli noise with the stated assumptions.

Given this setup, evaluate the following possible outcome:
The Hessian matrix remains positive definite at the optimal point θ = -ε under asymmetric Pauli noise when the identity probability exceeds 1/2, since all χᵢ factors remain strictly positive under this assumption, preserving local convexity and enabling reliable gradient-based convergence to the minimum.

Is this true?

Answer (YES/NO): YES